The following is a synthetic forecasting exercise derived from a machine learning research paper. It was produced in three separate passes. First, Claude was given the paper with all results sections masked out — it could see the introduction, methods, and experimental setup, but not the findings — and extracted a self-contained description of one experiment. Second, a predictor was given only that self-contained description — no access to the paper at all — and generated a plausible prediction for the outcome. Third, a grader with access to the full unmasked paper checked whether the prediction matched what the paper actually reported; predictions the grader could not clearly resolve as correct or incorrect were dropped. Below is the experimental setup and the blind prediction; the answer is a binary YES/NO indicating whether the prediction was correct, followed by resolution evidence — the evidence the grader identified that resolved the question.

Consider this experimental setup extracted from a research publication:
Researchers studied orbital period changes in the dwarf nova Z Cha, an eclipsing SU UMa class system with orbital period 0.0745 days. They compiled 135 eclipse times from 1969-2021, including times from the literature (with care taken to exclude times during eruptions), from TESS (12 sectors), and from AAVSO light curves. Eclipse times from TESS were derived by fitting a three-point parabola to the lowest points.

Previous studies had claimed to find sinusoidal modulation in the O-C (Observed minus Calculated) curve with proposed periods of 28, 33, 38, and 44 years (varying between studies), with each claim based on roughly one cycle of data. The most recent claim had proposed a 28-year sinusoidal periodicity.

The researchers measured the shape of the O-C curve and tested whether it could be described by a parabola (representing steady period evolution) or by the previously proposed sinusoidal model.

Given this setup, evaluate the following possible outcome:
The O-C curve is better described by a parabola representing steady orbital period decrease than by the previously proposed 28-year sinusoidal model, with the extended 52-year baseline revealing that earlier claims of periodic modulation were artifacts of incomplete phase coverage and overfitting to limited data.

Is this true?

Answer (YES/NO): NO